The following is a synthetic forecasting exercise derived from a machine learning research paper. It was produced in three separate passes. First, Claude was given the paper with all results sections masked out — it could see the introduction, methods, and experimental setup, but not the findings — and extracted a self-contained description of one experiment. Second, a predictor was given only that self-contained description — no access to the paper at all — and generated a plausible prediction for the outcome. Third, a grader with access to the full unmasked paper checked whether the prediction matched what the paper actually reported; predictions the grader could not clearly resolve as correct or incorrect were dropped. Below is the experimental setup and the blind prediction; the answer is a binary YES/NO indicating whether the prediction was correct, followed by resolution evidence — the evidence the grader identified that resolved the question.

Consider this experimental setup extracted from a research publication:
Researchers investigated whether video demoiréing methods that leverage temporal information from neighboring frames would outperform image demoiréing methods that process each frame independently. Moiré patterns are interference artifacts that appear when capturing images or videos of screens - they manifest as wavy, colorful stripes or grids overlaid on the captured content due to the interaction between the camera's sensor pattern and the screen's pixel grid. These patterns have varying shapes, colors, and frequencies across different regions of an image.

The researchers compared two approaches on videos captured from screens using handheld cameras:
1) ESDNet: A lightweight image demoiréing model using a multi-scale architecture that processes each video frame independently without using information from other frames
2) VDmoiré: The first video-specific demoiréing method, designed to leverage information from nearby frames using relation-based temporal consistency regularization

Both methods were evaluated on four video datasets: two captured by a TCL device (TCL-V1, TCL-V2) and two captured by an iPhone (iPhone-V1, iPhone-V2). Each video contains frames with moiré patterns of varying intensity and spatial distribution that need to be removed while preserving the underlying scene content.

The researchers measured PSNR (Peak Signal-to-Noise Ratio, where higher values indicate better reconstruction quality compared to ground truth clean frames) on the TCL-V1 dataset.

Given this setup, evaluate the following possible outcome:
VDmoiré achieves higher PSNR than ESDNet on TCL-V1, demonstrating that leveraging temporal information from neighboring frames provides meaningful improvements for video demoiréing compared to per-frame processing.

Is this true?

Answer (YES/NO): NO